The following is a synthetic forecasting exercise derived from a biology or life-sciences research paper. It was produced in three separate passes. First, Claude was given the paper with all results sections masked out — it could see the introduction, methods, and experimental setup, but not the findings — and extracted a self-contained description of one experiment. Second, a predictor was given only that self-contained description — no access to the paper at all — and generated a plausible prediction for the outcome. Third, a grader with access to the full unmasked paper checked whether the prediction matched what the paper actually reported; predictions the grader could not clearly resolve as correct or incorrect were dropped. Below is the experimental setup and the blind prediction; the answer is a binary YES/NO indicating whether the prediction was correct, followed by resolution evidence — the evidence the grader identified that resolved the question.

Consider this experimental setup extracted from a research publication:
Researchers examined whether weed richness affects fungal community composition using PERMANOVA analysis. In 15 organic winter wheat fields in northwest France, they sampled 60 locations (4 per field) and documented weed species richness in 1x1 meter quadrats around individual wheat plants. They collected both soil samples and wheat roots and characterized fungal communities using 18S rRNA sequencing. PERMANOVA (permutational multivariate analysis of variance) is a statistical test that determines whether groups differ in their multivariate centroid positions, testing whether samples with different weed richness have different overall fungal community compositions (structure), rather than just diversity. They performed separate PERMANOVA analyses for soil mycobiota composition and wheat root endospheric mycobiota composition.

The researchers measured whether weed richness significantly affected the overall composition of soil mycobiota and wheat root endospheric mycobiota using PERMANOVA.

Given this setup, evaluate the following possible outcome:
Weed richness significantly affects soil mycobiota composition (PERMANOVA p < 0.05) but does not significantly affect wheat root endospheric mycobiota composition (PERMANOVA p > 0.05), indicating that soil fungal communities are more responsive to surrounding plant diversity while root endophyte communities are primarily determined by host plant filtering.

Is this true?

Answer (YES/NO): NO